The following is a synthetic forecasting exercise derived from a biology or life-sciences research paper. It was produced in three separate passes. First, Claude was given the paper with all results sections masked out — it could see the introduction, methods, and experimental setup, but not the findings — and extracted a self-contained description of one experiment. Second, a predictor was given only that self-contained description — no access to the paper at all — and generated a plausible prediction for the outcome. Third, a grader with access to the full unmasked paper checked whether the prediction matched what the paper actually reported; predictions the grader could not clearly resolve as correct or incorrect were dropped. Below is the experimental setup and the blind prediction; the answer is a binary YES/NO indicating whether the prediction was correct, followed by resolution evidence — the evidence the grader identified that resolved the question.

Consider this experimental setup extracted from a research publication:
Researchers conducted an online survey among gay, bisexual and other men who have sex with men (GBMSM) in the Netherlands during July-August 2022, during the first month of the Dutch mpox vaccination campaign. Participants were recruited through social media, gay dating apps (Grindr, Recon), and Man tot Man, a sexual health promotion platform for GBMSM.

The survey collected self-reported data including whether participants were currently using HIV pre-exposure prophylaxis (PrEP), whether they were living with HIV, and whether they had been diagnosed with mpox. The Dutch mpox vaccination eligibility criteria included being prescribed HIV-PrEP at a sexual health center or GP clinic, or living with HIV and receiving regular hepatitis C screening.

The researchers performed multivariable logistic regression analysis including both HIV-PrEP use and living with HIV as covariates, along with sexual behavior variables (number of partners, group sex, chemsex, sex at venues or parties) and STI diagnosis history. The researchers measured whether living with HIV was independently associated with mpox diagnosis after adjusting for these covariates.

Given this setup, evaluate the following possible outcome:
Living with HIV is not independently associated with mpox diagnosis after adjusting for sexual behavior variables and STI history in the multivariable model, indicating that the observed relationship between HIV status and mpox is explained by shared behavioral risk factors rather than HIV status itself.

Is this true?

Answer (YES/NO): YES